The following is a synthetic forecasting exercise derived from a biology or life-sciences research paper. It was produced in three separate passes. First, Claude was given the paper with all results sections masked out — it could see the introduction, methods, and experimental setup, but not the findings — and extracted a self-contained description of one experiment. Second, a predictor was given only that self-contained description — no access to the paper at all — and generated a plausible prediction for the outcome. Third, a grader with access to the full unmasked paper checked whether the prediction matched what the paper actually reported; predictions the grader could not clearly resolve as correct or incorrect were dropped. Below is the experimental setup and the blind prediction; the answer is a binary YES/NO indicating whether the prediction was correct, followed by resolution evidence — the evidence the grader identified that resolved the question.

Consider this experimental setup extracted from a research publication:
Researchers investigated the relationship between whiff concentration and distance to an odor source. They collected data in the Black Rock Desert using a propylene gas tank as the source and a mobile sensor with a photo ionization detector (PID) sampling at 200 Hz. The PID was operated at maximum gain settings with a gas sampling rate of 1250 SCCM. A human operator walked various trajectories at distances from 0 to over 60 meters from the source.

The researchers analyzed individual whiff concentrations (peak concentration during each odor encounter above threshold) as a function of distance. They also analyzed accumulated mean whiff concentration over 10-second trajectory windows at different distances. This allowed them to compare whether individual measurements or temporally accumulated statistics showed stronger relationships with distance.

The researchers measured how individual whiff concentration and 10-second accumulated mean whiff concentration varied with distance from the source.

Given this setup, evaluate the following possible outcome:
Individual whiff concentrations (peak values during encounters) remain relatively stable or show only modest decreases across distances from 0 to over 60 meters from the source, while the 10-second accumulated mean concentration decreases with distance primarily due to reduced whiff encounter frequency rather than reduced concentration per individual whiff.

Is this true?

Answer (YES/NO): NO